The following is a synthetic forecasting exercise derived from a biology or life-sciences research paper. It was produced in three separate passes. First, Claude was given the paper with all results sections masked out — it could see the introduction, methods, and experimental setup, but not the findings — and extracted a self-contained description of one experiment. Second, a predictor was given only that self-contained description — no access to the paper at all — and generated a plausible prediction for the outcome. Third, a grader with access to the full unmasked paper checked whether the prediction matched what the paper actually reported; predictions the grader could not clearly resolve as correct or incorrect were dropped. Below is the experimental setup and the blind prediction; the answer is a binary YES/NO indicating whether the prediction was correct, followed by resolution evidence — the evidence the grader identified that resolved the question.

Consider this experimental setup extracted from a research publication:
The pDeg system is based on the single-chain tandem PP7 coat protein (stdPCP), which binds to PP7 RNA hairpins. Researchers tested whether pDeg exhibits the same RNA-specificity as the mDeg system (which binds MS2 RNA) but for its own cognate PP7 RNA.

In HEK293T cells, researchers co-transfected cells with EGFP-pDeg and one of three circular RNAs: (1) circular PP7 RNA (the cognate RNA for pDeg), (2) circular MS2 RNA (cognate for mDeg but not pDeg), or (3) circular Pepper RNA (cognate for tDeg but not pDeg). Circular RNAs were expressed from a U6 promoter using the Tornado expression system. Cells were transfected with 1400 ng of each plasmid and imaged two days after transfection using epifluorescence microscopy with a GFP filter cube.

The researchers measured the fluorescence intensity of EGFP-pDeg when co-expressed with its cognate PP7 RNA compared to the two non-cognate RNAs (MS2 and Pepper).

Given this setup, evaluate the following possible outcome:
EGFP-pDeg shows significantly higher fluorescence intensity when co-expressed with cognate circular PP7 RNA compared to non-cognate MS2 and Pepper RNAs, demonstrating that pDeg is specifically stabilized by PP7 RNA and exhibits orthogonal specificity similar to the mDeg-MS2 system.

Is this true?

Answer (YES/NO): YES